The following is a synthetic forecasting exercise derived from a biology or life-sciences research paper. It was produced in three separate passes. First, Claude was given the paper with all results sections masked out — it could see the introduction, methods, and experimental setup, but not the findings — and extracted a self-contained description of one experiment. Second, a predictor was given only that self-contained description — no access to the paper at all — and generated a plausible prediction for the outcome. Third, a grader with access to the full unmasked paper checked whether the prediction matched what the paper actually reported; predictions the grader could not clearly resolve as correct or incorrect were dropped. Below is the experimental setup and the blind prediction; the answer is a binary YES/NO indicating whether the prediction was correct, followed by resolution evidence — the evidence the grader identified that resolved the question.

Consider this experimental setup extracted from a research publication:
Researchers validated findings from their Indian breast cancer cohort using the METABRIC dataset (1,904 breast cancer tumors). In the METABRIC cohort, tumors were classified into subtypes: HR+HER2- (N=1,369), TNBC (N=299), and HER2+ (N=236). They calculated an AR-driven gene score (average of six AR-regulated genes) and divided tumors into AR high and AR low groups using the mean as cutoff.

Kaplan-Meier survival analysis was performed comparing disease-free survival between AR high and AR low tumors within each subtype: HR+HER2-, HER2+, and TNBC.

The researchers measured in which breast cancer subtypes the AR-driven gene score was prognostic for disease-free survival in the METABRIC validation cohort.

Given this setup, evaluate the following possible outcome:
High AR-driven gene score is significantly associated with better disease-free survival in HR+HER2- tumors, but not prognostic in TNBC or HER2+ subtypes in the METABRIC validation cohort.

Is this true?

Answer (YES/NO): YES